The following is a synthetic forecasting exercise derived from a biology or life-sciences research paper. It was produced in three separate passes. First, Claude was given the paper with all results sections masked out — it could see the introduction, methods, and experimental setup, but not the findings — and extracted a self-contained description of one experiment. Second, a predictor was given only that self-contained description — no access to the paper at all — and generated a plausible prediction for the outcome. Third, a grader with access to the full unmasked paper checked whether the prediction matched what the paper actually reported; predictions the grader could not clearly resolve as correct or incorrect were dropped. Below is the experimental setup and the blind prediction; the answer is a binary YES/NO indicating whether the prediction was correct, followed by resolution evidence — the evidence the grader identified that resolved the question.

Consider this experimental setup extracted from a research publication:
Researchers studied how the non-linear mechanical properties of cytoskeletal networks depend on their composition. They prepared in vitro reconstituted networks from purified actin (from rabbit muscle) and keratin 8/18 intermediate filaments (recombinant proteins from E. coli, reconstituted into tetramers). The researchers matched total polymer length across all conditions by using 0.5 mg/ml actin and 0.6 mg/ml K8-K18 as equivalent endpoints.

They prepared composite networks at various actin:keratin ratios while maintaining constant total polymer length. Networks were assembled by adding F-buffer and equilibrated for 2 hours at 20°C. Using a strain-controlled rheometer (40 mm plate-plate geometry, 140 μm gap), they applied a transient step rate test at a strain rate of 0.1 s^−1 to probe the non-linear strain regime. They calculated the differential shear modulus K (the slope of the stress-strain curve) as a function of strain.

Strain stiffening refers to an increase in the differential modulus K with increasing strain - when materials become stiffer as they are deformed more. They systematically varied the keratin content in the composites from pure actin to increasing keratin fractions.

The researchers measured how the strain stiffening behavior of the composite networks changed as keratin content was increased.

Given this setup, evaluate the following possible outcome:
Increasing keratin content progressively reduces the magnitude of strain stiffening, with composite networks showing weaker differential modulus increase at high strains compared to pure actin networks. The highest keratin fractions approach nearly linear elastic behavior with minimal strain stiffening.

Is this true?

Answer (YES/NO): NO